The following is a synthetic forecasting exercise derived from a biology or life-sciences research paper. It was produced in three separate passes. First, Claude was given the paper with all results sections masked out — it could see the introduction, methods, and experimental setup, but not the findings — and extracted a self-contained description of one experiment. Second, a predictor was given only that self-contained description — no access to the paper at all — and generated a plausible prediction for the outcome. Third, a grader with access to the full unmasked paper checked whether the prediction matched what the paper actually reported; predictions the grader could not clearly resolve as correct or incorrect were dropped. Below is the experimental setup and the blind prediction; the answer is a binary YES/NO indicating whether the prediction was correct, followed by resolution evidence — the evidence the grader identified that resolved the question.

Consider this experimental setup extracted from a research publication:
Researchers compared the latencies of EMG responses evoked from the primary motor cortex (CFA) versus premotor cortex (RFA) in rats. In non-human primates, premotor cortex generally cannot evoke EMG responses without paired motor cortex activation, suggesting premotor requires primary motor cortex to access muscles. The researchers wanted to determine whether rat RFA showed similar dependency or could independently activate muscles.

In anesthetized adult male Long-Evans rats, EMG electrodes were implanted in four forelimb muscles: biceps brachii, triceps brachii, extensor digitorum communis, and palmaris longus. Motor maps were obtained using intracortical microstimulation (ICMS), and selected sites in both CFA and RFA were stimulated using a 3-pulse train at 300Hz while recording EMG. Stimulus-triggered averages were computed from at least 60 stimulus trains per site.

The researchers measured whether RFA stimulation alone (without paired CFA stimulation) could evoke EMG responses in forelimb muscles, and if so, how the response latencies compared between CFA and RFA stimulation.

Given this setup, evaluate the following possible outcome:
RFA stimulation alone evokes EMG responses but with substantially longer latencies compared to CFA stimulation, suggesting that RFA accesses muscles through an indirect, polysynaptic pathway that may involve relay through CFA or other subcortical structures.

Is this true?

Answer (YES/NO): NO